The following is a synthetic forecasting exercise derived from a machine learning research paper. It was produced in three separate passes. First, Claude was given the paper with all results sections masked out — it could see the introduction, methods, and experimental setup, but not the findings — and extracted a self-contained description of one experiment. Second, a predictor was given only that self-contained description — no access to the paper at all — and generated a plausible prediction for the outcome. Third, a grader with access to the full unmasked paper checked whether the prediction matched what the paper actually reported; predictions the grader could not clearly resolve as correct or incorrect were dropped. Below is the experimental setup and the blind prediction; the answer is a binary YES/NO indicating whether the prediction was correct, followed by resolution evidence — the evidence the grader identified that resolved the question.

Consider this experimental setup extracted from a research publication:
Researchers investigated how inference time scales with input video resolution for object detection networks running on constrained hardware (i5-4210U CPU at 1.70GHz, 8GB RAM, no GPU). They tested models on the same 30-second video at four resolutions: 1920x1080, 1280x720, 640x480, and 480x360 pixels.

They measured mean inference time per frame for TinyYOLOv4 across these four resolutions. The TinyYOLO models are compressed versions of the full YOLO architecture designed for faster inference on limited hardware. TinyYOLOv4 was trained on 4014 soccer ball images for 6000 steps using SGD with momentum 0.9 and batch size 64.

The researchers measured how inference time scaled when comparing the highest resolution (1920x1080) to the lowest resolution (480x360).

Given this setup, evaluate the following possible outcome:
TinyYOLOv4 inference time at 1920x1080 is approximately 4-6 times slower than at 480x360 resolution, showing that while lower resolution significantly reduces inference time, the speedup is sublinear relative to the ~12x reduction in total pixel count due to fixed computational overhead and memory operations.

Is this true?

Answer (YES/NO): NO